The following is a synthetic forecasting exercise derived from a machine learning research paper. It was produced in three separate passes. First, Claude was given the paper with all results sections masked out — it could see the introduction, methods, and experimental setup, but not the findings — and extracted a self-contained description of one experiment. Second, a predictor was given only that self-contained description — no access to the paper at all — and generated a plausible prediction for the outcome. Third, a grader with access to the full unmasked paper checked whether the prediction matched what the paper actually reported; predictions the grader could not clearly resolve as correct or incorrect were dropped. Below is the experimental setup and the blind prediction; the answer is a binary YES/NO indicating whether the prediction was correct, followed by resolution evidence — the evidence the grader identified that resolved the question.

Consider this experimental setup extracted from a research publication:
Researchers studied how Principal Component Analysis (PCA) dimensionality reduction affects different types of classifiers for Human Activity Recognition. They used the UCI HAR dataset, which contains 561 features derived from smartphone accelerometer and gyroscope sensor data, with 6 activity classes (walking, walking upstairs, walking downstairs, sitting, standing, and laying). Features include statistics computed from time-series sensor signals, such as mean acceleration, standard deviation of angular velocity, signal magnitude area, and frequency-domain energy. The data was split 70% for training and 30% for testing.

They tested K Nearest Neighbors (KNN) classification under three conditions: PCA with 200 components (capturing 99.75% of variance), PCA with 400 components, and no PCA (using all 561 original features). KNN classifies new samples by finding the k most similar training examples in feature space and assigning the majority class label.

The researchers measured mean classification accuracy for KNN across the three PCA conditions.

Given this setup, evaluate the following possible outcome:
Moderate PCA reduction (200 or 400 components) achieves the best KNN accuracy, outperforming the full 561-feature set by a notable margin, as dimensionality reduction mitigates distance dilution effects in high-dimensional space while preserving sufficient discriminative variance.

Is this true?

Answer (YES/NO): NO